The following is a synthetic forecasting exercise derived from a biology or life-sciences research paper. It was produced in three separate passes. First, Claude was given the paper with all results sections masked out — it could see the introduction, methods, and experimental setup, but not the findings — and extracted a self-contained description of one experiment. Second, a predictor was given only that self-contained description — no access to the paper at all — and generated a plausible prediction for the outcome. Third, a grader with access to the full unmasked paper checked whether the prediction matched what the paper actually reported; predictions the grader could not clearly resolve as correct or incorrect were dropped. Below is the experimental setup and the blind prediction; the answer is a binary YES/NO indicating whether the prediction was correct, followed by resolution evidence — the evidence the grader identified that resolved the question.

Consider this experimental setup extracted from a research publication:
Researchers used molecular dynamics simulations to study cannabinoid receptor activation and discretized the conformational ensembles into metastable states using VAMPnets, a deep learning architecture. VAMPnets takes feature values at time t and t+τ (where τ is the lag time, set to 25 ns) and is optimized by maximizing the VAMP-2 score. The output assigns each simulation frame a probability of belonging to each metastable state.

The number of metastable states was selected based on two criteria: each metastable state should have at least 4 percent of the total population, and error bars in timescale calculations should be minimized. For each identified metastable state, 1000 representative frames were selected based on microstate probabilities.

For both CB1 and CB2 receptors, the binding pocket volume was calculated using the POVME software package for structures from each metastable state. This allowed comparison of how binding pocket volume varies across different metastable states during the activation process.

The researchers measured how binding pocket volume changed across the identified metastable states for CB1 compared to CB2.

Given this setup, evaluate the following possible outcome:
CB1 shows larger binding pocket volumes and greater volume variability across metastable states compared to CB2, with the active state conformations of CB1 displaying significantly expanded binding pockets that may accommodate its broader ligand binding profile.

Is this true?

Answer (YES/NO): NO